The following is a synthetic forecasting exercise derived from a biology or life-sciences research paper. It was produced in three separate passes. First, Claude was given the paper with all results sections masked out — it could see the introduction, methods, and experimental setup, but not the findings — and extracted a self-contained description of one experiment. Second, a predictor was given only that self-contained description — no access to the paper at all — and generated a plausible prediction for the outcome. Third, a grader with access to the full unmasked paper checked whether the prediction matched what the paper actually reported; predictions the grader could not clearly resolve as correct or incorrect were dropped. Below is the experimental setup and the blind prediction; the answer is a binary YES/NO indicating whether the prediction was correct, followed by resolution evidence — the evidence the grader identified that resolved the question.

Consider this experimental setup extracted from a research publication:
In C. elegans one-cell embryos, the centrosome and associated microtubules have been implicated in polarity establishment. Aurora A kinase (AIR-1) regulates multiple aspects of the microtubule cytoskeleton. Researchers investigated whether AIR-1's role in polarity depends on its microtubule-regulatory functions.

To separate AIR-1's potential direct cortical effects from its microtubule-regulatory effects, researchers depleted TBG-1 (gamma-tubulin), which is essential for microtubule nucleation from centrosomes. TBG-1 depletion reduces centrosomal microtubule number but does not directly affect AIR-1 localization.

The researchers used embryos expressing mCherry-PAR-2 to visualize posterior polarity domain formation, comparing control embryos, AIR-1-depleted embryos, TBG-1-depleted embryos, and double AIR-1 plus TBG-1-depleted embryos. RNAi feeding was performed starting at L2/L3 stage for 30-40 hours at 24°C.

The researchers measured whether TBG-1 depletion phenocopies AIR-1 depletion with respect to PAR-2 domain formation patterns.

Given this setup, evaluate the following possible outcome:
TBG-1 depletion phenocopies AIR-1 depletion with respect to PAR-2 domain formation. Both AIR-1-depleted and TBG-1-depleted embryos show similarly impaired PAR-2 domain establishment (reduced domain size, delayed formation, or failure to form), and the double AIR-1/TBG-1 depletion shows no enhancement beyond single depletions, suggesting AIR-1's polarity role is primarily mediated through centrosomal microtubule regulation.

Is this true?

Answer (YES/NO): NO